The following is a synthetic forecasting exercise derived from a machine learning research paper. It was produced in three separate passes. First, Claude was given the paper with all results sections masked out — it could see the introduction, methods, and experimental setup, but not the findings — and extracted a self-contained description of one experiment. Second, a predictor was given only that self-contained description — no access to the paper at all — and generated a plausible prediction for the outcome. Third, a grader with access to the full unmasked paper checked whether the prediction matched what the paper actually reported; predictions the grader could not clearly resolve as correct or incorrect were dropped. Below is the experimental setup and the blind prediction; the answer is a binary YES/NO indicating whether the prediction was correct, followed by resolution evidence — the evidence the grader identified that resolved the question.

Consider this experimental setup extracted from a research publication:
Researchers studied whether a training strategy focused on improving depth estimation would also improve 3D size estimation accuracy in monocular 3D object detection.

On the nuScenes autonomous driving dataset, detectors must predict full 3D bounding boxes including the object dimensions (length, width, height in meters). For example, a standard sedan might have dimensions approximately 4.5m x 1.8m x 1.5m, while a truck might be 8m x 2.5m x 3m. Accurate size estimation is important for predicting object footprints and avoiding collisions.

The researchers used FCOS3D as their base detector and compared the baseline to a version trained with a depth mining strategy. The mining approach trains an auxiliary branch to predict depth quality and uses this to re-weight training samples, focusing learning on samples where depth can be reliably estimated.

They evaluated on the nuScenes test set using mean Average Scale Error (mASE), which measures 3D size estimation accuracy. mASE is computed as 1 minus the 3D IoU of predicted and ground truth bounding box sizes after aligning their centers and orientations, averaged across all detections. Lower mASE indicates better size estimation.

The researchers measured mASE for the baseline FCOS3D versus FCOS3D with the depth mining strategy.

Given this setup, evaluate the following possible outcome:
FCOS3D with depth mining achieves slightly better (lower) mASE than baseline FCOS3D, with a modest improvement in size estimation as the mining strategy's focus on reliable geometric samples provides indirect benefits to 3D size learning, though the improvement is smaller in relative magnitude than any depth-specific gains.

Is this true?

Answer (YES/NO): YES